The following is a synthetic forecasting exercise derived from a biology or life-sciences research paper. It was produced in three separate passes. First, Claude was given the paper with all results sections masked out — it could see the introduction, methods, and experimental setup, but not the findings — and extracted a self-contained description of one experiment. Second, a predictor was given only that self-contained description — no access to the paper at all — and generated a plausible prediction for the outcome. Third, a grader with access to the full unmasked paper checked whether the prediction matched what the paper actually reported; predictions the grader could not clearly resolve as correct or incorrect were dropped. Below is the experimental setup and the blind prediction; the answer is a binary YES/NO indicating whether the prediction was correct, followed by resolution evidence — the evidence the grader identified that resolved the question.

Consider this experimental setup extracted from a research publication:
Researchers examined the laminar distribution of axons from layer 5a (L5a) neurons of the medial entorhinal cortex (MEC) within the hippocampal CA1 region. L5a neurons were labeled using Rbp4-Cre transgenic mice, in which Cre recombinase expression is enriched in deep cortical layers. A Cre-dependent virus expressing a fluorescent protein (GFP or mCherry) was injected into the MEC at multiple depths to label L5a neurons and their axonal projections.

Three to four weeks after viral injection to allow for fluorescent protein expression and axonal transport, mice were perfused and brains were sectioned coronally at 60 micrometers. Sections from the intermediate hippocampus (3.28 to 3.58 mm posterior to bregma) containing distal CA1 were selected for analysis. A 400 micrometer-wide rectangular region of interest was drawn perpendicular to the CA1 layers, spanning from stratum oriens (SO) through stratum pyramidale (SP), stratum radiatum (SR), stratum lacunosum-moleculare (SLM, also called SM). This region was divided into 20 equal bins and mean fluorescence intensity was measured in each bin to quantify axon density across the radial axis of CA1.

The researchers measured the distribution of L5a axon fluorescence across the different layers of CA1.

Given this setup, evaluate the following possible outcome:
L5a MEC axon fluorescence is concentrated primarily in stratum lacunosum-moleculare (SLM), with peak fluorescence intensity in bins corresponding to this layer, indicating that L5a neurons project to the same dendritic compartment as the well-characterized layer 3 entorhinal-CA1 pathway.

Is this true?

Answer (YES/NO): NO